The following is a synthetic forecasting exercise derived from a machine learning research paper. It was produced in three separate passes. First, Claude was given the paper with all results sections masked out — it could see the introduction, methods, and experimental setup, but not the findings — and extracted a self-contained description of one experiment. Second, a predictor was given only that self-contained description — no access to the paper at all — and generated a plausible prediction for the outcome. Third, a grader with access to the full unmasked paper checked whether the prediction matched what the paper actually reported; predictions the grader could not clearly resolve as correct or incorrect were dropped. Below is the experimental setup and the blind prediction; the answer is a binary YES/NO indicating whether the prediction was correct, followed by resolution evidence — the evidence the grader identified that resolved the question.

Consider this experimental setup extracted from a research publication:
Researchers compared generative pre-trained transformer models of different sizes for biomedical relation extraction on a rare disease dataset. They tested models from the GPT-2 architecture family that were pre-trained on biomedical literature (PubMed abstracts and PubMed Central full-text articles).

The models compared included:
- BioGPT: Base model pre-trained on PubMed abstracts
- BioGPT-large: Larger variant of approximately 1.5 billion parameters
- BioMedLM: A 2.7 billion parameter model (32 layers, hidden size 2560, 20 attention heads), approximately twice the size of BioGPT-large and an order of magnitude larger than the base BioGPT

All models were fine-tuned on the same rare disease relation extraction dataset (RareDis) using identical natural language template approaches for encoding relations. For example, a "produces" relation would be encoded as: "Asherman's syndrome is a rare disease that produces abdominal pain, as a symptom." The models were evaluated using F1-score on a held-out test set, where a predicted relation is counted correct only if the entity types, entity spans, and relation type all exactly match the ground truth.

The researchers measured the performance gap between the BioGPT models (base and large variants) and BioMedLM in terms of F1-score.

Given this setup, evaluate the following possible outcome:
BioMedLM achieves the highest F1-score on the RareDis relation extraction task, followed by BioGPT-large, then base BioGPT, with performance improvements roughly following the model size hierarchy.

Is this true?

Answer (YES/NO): NO